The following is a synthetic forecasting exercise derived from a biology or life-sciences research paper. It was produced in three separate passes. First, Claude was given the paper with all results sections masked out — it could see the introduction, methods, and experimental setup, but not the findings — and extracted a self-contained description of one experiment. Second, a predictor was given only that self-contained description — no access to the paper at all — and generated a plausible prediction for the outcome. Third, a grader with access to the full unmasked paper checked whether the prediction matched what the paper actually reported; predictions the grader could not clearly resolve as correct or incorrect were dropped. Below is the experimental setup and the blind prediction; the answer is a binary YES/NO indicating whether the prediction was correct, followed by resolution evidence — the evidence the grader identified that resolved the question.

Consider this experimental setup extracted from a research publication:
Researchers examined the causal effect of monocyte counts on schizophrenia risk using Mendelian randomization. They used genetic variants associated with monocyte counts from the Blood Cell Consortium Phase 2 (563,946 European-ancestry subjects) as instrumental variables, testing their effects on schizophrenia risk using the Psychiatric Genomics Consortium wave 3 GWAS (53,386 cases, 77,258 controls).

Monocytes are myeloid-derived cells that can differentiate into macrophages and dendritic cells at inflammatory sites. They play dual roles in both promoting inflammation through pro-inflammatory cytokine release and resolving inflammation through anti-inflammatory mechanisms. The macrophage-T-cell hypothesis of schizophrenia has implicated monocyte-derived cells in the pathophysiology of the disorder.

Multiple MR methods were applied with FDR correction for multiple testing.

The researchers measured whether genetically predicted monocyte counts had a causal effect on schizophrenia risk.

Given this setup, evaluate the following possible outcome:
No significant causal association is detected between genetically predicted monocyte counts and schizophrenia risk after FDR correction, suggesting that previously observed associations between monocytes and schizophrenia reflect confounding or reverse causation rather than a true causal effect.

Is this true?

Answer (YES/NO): YES